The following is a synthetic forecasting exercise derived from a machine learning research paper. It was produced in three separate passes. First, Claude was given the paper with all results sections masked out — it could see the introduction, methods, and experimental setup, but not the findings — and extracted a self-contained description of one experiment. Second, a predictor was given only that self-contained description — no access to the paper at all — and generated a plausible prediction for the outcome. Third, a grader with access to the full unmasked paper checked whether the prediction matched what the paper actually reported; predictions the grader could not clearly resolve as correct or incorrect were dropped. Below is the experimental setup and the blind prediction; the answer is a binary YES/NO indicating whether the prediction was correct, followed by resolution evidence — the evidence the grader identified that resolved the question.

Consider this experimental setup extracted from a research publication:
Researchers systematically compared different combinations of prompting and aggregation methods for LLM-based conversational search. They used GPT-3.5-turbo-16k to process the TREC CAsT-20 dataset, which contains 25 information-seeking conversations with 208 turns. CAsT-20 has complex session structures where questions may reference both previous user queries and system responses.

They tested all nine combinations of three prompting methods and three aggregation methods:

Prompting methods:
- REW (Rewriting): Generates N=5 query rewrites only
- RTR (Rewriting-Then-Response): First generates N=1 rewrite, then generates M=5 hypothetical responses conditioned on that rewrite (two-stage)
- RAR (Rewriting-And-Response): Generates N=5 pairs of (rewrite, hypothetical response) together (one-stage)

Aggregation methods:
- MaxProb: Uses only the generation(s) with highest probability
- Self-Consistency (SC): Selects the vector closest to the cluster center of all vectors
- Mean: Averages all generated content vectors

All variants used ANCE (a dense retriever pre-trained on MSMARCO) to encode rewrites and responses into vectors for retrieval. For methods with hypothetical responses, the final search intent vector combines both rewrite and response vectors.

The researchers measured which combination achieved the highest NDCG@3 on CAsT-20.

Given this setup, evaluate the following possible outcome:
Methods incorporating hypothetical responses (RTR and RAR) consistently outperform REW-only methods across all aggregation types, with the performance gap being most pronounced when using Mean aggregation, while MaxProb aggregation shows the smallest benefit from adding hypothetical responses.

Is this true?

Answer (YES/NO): NO